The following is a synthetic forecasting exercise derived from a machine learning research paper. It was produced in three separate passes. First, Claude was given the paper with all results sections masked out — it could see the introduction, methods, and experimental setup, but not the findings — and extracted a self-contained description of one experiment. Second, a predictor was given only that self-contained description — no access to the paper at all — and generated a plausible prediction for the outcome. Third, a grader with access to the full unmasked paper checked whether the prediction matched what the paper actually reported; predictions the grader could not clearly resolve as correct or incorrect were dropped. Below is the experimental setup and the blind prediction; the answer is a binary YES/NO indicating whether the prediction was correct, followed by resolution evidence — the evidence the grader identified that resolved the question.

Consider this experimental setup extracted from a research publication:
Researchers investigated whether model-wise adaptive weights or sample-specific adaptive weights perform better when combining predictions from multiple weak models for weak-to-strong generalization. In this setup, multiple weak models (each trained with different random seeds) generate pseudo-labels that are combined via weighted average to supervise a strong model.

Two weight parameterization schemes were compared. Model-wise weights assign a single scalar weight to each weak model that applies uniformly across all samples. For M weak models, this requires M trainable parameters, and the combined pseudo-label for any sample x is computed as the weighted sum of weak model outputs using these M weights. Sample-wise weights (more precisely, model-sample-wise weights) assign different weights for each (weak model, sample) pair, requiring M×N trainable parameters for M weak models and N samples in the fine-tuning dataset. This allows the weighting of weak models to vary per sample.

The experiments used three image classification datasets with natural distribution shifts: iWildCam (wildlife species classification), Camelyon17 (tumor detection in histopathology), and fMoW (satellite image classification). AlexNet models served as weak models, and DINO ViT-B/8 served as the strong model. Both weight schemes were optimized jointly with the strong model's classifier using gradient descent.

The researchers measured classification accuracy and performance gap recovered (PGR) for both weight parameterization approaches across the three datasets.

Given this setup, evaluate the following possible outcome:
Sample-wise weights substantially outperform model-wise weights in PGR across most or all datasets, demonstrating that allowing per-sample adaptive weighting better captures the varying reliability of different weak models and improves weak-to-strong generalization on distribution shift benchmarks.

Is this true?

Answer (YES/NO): NO